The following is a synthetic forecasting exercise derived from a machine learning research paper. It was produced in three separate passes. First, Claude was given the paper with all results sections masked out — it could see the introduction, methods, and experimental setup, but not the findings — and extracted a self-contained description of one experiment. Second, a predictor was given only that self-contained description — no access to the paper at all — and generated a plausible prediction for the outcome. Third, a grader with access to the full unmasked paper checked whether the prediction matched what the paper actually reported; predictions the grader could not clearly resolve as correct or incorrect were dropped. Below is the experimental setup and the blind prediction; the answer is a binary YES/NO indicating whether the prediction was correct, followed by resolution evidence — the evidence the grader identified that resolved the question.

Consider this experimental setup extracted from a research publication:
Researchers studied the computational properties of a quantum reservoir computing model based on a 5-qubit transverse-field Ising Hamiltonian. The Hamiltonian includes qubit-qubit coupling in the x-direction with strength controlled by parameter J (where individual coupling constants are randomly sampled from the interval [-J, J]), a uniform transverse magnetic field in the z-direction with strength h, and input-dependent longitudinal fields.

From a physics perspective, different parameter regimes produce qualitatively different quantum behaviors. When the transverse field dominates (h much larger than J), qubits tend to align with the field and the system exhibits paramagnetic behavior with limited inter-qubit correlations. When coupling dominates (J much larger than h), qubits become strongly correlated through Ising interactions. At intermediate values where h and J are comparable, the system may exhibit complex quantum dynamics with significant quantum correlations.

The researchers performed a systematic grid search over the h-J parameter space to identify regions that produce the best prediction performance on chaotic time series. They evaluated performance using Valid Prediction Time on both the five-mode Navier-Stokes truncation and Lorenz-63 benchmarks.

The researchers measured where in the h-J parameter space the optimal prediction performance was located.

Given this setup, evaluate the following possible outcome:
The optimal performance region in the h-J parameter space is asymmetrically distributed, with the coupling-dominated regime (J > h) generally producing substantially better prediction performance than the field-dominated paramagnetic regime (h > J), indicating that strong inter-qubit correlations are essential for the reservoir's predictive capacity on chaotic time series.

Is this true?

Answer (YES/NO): NO